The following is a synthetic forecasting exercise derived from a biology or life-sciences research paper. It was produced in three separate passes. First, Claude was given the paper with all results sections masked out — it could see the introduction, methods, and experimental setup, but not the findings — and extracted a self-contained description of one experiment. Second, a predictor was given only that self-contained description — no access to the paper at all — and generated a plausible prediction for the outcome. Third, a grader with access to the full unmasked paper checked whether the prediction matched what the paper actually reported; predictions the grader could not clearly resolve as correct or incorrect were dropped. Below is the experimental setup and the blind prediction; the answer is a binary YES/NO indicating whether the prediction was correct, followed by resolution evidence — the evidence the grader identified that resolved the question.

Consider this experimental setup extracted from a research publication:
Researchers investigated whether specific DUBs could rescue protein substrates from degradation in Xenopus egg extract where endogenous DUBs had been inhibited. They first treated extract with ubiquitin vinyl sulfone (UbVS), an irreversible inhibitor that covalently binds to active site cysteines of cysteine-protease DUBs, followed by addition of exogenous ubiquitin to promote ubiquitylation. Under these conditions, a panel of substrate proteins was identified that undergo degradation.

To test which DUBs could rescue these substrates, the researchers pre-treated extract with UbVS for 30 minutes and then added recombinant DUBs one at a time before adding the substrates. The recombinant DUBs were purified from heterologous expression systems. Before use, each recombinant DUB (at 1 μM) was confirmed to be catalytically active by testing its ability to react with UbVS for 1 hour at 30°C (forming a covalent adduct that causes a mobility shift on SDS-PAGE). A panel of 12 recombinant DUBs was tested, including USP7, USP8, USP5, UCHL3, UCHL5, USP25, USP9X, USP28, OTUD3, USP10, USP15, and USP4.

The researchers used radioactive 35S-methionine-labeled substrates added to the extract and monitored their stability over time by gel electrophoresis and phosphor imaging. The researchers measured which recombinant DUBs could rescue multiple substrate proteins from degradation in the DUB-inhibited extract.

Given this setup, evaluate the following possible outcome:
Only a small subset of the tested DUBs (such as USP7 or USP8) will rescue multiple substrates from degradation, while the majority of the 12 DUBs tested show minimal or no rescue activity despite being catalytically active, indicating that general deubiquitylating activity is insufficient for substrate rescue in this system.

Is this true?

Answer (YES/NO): YES